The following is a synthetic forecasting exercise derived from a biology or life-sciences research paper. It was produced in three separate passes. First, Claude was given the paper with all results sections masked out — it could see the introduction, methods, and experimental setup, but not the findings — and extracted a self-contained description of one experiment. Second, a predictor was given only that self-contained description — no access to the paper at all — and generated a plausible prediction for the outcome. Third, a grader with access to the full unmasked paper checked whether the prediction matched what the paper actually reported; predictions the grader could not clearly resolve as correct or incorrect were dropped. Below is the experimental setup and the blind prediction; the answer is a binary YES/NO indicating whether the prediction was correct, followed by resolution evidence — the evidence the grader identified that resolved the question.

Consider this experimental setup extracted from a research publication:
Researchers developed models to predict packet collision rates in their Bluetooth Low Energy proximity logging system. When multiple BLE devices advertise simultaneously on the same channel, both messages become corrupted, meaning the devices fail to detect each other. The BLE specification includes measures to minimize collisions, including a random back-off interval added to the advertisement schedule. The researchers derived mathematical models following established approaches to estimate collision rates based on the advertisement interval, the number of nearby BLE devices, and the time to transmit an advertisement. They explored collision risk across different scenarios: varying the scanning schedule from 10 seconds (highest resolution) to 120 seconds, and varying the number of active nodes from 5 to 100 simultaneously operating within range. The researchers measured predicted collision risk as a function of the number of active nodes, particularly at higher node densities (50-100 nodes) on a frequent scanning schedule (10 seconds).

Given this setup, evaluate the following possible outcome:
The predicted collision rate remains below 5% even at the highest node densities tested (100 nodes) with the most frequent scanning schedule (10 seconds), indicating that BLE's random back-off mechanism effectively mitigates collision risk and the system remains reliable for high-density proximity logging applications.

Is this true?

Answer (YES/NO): NO